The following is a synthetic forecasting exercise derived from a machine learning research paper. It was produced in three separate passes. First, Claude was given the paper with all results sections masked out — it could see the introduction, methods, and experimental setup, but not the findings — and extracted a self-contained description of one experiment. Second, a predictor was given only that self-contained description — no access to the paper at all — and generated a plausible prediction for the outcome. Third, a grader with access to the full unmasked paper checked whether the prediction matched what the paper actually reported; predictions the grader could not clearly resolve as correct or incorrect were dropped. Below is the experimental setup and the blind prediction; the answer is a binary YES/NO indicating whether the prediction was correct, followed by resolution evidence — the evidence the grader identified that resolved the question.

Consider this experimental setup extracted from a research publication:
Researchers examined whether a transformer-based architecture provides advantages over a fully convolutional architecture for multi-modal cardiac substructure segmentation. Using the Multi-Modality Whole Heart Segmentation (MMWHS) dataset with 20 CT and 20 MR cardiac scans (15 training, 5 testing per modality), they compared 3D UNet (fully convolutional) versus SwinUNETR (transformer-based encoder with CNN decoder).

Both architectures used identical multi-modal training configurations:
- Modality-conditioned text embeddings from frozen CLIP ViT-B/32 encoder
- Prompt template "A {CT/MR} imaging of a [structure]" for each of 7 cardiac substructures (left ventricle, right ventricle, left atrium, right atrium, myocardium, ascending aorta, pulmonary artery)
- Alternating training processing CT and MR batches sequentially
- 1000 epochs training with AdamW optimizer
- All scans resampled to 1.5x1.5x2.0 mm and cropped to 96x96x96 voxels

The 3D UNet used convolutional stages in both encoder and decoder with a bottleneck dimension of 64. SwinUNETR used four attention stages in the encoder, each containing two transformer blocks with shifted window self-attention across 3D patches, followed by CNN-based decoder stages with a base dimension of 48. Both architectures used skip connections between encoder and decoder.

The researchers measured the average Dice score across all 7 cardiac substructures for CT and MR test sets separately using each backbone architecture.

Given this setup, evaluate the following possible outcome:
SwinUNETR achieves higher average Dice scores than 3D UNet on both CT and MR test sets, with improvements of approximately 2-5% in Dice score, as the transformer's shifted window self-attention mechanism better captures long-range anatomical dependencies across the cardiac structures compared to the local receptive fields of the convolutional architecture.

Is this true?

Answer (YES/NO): NO